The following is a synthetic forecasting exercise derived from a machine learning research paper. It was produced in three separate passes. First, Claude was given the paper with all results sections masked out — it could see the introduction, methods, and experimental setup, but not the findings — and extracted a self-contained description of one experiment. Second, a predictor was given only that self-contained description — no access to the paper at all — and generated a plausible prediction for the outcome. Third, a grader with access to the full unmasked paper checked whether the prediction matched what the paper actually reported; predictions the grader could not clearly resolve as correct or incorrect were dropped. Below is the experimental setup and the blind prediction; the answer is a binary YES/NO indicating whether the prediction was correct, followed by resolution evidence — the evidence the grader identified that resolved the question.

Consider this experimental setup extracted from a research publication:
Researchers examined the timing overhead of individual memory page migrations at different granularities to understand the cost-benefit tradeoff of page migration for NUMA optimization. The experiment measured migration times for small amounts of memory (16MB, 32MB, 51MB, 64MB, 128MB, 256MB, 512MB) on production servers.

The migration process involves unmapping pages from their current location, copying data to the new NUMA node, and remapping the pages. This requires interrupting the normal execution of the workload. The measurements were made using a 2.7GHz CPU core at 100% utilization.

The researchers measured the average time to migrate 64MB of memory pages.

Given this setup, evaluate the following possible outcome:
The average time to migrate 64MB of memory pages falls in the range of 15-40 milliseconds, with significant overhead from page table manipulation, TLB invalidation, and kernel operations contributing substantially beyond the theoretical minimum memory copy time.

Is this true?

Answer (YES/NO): NO